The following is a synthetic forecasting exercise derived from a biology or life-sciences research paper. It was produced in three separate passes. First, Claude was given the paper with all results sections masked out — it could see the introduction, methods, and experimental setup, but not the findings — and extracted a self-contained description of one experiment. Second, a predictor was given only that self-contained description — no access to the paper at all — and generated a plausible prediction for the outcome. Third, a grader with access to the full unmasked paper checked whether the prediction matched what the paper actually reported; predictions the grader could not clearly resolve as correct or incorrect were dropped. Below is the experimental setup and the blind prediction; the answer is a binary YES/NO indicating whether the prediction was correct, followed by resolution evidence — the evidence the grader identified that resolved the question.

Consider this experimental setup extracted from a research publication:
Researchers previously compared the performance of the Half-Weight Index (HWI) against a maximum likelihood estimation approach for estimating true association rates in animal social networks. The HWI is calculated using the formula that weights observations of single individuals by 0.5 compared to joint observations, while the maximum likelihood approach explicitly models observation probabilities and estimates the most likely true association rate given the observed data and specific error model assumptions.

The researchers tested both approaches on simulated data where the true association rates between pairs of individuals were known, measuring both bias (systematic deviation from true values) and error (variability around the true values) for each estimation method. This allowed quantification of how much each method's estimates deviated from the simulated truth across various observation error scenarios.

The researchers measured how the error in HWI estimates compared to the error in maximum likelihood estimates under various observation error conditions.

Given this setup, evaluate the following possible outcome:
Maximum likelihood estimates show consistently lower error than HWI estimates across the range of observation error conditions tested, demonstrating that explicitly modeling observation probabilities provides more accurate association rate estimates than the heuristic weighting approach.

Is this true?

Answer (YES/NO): YES